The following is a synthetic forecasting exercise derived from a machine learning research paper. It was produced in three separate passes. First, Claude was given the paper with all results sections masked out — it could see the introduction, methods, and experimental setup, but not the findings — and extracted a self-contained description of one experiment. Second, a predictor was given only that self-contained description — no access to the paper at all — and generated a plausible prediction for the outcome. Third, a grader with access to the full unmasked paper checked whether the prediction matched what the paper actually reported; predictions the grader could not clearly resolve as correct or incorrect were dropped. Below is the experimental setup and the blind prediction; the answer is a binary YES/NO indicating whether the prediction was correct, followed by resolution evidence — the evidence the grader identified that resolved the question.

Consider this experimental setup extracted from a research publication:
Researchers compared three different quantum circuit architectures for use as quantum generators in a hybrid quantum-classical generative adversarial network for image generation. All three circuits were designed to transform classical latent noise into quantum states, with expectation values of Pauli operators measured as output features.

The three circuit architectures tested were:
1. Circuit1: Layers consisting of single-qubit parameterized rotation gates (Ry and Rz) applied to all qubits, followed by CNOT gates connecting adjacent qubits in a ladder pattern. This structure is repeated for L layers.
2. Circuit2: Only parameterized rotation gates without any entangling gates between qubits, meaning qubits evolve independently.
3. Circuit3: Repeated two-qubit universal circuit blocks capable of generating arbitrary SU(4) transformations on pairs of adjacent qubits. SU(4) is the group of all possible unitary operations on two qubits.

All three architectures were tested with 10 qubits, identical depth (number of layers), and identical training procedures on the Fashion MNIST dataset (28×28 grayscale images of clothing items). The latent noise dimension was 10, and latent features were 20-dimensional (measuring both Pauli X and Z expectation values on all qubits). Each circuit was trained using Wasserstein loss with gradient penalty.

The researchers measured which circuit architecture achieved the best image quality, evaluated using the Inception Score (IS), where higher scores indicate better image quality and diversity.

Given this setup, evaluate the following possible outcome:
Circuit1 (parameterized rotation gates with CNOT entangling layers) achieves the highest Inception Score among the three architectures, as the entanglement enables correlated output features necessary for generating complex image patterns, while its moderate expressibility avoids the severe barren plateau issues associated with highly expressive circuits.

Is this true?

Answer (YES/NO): NO